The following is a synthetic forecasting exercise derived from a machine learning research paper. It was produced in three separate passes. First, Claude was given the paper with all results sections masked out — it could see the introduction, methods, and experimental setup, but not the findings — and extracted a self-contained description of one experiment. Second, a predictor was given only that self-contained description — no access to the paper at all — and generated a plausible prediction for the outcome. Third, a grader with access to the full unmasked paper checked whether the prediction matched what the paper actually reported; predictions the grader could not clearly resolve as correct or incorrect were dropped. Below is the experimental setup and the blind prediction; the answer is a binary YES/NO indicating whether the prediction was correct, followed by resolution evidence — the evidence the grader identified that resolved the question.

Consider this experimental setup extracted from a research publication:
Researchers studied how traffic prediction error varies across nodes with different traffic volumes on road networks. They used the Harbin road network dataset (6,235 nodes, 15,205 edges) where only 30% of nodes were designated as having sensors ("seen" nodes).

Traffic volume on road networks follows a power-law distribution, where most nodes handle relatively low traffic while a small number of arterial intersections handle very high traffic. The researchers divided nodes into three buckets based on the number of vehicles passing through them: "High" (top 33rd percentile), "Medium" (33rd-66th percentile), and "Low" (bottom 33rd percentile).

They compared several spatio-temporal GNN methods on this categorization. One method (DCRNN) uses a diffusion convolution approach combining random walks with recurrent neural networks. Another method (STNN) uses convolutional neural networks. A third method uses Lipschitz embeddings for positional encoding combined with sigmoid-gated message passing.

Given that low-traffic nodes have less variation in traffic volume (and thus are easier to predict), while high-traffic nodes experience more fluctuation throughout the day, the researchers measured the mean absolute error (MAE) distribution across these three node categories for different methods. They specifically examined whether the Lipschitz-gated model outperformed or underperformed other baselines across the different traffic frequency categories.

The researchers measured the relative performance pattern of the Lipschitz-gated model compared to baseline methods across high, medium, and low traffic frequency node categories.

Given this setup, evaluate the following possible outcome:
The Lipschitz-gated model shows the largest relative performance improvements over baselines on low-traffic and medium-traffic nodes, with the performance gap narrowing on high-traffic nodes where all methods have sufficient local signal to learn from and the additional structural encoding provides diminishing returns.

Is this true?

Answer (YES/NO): NO